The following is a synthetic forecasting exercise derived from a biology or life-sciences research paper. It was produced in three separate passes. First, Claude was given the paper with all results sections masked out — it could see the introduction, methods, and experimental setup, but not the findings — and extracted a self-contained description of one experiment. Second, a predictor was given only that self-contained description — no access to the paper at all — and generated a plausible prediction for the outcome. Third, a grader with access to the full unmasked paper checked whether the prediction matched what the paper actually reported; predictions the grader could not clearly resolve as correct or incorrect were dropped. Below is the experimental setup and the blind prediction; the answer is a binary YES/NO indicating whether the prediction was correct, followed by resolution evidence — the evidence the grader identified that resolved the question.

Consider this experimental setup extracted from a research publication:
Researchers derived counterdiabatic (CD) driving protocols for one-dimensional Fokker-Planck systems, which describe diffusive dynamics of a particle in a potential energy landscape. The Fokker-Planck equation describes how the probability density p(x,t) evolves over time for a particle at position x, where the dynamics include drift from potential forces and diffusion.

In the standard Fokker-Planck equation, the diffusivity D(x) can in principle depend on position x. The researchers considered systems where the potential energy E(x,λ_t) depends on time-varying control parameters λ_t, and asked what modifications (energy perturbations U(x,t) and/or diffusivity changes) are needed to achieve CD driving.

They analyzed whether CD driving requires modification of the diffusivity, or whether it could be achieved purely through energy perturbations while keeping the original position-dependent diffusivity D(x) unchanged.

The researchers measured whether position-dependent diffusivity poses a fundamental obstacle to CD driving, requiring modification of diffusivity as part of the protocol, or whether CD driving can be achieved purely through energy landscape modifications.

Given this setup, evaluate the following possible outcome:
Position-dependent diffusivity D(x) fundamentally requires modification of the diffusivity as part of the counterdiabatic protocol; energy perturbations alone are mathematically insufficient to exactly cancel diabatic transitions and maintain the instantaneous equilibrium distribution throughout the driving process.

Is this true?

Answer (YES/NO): NO